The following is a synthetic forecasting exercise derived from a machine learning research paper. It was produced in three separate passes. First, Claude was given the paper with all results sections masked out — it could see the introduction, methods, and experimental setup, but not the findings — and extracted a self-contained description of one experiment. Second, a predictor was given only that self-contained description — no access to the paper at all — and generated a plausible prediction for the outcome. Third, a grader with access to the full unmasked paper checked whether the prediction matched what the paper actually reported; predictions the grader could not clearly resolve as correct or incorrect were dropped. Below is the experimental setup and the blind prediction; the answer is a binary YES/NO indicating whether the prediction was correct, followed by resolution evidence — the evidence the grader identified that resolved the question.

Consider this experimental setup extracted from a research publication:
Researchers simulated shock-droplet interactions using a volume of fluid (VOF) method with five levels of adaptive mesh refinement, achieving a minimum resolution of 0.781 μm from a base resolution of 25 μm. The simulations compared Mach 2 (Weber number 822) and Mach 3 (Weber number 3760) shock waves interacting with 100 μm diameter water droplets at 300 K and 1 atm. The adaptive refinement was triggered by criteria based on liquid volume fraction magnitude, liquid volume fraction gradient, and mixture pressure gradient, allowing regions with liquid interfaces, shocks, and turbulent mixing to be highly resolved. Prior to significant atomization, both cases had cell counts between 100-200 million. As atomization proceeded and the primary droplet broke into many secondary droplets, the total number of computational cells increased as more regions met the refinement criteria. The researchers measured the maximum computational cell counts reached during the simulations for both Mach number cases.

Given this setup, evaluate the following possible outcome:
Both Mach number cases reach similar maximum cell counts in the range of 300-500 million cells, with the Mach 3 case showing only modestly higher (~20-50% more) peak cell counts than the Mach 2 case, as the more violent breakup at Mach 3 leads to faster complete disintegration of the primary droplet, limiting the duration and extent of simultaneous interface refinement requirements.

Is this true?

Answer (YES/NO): NO